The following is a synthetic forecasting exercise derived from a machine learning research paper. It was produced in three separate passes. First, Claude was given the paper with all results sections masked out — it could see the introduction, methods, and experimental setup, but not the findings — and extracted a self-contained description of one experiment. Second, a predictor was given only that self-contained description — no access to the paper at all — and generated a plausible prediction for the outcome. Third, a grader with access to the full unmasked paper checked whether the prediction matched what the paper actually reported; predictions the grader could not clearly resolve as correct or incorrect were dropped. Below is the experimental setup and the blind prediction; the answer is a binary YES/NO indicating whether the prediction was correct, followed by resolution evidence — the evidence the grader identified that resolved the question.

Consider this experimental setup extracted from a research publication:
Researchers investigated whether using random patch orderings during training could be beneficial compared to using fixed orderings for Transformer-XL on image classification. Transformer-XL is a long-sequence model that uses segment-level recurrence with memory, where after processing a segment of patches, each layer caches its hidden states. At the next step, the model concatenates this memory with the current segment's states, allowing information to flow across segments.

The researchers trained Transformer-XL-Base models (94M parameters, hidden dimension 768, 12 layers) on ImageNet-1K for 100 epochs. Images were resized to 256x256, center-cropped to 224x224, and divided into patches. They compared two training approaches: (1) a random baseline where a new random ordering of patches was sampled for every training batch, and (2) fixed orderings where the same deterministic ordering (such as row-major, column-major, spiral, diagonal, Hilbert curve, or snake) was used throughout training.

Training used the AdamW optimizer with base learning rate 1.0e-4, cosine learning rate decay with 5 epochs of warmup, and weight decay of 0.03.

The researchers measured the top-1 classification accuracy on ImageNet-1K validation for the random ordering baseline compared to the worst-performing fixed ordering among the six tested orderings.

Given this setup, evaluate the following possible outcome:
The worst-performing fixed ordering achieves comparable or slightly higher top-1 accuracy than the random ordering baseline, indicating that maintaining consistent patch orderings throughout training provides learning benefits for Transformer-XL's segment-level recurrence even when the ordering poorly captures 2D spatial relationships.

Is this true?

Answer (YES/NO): NO